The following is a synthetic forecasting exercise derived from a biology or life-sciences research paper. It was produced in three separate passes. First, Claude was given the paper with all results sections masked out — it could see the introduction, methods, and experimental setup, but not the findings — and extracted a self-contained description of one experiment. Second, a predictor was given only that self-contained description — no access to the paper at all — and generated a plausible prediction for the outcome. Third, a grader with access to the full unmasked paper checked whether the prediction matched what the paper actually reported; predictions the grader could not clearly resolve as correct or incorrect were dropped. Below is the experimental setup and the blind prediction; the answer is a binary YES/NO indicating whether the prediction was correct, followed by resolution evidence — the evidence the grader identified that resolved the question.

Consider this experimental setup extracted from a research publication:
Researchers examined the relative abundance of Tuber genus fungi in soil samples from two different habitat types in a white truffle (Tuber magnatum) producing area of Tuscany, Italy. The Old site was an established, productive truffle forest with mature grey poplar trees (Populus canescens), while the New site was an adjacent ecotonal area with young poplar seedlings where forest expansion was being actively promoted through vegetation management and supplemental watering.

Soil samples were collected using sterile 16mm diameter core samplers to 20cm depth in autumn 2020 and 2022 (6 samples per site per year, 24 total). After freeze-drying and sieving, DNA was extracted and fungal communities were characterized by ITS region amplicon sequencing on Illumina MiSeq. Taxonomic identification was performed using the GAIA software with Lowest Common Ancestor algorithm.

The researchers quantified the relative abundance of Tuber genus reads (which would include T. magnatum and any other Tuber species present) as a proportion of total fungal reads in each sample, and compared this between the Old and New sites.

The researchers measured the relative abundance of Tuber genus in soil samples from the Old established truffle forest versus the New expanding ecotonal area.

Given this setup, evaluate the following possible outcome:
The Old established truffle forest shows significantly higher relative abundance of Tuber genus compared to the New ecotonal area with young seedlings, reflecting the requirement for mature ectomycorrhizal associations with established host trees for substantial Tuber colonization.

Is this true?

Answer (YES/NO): NO